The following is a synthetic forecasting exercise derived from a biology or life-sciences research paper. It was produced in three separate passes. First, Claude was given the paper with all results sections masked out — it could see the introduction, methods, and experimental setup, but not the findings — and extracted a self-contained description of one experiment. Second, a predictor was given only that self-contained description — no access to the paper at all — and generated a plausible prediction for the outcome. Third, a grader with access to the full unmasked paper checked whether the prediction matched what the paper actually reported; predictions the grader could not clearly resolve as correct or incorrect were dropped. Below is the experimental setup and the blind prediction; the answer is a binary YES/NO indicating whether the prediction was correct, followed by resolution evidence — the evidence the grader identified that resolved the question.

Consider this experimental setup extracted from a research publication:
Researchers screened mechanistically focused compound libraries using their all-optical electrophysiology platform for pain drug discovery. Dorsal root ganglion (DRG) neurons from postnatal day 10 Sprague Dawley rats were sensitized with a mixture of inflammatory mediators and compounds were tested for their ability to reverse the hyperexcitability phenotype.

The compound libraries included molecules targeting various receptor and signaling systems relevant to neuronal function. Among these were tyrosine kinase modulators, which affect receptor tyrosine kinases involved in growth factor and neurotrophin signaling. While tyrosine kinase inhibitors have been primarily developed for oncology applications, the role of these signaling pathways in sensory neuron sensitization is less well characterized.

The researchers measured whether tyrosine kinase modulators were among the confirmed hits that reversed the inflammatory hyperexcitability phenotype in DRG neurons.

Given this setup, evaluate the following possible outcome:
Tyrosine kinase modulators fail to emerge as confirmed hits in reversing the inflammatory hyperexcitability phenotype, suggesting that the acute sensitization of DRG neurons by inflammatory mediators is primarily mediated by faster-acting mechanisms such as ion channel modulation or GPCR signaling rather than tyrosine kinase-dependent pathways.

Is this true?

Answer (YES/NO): NO